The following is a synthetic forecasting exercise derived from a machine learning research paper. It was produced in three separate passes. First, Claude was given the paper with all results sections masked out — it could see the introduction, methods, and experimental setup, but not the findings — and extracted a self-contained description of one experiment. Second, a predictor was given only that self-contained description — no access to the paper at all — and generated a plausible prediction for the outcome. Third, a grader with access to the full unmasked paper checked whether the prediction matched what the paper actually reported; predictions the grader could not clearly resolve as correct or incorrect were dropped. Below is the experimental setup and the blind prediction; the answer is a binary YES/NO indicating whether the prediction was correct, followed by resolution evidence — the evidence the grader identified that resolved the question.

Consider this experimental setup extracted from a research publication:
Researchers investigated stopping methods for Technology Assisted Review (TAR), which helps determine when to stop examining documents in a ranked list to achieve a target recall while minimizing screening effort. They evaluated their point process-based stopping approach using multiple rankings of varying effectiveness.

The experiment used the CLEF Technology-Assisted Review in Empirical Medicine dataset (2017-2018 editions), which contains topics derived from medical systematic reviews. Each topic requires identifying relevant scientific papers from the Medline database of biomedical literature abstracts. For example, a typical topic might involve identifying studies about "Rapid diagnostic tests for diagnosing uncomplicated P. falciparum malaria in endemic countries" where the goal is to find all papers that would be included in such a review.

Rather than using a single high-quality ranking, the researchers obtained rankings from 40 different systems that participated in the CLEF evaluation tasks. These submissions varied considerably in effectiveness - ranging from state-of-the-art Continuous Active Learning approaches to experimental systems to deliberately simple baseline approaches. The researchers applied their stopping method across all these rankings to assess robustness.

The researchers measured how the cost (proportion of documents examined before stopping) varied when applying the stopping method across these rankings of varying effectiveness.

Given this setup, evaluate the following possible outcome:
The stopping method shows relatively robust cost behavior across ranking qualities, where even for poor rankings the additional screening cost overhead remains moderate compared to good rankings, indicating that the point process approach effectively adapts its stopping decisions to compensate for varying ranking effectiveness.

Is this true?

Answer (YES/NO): NO